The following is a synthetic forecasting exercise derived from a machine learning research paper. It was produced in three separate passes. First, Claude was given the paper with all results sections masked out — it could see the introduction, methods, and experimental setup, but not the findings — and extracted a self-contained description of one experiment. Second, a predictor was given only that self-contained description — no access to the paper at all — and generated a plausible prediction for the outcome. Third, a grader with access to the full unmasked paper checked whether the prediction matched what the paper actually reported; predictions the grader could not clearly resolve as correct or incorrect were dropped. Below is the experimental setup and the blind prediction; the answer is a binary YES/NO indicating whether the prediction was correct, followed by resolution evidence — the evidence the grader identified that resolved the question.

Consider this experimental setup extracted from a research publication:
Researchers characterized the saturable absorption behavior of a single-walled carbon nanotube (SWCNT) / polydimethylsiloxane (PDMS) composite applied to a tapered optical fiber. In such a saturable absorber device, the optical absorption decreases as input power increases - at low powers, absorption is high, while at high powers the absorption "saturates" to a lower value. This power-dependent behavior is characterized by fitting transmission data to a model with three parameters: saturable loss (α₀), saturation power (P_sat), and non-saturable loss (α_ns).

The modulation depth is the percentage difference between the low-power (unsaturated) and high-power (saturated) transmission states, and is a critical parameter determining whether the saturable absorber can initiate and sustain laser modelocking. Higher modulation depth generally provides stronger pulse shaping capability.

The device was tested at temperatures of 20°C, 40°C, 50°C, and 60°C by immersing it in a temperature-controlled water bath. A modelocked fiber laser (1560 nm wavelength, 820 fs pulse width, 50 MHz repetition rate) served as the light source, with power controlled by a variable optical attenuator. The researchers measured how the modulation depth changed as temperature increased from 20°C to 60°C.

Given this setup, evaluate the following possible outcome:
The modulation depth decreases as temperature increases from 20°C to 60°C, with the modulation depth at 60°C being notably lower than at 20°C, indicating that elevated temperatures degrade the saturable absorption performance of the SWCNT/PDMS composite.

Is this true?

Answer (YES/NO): NO